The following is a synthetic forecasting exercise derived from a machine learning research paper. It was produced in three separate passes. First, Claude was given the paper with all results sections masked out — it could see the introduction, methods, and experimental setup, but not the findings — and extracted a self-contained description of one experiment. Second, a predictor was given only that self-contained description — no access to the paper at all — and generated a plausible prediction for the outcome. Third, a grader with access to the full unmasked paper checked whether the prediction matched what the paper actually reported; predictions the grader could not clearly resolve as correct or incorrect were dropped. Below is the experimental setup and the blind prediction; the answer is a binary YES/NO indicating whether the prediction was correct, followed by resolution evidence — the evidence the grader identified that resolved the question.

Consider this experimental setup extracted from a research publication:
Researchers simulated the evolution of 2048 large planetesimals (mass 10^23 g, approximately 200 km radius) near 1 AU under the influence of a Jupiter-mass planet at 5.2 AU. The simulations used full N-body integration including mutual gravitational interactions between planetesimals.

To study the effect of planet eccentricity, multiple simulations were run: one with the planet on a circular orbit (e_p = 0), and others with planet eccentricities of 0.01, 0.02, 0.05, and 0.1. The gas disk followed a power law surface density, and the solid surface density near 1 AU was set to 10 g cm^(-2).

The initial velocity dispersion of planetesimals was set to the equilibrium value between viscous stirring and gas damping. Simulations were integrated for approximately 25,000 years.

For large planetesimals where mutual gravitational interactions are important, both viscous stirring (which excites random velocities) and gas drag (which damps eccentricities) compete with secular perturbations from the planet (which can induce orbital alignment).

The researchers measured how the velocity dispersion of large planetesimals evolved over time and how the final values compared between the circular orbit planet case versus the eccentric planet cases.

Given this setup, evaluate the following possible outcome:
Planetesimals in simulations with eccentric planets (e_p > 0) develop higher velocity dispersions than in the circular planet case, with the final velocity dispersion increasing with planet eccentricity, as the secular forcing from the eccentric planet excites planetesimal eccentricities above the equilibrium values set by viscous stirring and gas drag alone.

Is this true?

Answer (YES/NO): NO